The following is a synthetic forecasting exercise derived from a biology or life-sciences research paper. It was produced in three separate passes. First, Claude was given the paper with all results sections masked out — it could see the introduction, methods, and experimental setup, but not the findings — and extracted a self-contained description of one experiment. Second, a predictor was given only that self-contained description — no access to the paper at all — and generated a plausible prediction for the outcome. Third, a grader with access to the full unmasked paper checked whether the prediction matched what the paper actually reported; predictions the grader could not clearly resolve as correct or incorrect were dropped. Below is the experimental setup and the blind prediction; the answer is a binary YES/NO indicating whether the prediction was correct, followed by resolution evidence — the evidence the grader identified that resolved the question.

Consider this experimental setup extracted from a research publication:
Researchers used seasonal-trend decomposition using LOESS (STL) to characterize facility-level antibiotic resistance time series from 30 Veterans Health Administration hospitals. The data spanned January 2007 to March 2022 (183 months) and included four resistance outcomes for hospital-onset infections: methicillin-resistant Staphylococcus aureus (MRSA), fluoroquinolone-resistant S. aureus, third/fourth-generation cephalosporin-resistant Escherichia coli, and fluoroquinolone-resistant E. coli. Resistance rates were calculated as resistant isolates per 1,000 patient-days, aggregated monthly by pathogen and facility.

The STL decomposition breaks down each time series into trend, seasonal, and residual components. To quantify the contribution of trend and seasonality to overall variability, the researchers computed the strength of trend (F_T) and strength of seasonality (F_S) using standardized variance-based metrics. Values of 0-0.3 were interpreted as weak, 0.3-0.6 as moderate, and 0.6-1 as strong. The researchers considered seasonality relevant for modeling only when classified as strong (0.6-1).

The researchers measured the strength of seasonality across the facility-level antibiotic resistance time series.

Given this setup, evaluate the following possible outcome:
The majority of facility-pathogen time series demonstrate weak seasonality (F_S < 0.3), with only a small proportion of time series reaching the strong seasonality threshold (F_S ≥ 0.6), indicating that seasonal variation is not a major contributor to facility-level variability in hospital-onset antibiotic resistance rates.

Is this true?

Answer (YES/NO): YES